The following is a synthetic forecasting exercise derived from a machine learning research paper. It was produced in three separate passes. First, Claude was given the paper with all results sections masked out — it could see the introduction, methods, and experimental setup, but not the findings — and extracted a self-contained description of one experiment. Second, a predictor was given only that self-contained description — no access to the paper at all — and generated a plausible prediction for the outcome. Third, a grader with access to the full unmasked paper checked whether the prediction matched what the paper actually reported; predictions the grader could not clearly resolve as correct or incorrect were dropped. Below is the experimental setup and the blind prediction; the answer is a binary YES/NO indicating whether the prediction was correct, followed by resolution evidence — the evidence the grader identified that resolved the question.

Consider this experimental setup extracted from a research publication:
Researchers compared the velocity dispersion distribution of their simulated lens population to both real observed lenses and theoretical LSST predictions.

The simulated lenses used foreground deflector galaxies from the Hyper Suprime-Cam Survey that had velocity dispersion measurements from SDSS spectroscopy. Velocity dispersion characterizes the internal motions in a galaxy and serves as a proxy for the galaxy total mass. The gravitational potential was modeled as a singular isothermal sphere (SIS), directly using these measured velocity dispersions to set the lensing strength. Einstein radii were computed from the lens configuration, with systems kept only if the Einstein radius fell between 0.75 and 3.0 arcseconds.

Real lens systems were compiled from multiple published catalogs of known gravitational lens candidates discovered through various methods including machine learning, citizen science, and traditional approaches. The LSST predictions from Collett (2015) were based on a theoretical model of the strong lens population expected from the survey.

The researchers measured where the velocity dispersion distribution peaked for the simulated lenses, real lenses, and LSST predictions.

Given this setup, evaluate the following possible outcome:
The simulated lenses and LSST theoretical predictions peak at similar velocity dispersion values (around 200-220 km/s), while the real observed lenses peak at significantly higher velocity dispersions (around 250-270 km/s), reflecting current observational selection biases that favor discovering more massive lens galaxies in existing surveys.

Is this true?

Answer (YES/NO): NO